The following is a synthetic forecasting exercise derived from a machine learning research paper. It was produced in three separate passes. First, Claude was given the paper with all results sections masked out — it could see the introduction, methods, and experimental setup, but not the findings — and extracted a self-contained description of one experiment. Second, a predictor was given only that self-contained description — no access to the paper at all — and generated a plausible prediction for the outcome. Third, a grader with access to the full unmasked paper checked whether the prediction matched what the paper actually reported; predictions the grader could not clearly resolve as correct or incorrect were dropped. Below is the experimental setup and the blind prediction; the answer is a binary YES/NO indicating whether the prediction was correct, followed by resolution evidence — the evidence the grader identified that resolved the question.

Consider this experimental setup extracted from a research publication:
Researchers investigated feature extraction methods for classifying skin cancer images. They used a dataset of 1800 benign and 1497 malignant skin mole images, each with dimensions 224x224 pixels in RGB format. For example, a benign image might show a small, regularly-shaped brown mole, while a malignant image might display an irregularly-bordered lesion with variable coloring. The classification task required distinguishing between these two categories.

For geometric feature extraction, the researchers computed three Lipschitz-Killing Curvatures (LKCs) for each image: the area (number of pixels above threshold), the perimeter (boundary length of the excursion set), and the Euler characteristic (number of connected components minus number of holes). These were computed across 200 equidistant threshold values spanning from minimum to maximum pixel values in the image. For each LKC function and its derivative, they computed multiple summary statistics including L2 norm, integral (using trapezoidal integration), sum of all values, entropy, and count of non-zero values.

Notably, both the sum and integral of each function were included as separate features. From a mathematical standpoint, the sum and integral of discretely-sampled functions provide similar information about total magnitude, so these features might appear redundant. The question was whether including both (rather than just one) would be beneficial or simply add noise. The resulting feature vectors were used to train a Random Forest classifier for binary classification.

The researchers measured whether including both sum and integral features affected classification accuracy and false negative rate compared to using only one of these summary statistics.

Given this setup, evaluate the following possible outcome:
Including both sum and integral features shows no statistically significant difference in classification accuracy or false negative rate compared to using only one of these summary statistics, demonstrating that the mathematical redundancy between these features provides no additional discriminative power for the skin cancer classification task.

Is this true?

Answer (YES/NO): NO